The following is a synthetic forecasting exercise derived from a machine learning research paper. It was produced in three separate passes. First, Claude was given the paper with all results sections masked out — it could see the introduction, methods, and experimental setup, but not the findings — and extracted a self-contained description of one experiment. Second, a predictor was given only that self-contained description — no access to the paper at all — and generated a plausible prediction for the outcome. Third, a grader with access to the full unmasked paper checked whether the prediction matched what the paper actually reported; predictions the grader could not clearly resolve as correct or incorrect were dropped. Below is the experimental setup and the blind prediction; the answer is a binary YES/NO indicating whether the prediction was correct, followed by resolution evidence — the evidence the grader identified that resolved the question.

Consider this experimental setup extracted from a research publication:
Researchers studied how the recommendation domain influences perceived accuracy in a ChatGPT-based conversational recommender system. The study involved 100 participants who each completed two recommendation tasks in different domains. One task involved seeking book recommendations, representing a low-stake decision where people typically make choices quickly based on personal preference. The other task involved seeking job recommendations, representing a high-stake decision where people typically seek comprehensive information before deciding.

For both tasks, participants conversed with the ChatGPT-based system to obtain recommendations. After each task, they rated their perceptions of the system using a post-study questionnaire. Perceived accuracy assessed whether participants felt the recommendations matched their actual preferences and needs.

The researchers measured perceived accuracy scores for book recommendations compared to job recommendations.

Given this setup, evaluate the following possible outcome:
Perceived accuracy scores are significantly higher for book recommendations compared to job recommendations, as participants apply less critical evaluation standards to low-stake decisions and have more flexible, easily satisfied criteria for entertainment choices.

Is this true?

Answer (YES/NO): NO